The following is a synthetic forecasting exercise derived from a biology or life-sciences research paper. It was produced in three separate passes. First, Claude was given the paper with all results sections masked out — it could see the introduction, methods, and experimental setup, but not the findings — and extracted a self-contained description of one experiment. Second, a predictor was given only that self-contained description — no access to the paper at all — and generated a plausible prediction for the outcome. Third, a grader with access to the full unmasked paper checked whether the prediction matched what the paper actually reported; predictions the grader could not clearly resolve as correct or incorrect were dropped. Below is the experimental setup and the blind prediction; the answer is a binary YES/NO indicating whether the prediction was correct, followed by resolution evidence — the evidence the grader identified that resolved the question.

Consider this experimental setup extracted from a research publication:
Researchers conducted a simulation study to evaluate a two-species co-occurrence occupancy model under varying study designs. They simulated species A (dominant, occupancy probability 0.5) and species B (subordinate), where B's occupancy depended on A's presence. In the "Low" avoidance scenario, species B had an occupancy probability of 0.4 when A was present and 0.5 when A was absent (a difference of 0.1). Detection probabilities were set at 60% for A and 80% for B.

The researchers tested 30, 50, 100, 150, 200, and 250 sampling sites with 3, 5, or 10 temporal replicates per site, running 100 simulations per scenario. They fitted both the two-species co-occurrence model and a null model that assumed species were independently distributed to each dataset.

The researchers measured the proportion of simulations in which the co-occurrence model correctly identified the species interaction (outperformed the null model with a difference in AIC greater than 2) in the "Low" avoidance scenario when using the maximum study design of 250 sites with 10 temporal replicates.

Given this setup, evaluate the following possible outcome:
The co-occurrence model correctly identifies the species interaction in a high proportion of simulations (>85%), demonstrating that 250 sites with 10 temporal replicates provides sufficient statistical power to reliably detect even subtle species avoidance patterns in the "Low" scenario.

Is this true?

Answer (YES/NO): NO